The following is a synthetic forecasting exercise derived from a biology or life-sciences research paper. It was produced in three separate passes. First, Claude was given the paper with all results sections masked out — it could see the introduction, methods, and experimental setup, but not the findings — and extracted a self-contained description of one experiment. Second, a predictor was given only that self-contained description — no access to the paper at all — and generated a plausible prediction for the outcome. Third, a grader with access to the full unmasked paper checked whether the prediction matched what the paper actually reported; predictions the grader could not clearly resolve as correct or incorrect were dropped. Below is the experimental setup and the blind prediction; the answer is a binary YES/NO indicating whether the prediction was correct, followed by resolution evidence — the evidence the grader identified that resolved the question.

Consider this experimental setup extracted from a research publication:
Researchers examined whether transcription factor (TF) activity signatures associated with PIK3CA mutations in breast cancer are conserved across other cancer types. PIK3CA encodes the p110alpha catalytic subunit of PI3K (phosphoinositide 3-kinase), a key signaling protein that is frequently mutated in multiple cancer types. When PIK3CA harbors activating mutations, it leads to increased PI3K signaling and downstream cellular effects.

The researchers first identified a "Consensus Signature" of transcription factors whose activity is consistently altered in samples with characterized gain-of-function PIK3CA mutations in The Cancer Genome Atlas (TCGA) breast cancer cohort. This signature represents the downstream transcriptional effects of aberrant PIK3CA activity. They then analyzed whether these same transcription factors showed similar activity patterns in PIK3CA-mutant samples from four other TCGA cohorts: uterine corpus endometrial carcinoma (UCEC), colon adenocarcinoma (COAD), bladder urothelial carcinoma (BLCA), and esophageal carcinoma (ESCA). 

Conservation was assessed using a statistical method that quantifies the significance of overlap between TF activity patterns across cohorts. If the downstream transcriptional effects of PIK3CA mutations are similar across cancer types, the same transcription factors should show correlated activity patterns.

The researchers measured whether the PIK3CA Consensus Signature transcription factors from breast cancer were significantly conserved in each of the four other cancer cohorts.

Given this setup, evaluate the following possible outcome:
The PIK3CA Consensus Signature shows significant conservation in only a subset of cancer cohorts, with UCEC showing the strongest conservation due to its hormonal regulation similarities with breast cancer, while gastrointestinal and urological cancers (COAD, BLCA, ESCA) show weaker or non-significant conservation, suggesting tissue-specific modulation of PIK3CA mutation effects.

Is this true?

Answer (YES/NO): NO